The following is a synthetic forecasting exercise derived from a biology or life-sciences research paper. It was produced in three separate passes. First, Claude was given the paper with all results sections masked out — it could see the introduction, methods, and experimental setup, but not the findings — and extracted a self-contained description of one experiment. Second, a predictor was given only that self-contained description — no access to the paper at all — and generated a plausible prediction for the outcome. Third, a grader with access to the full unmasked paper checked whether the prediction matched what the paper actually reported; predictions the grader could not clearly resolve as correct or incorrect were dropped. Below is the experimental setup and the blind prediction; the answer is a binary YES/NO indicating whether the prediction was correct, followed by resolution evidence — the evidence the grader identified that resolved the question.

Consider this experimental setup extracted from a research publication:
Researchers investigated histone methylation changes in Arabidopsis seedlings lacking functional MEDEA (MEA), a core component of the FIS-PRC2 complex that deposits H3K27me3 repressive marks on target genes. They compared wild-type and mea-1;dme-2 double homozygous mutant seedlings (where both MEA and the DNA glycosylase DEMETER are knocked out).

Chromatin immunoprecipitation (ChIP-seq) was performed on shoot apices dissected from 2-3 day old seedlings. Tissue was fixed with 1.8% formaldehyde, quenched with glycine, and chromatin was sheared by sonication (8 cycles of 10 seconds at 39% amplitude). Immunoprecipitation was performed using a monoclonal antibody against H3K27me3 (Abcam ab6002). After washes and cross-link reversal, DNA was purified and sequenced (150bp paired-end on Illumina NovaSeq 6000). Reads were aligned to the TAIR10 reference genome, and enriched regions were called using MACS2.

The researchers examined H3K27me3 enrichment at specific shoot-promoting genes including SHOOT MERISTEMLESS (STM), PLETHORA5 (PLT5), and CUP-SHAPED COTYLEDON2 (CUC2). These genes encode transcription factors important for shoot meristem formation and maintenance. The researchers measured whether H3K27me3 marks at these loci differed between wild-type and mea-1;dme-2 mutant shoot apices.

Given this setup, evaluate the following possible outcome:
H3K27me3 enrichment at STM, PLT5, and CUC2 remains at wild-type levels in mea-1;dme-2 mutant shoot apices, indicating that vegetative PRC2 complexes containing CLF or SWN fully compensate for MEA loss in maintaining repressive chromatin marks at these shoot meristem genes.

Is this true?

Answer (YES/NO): NO